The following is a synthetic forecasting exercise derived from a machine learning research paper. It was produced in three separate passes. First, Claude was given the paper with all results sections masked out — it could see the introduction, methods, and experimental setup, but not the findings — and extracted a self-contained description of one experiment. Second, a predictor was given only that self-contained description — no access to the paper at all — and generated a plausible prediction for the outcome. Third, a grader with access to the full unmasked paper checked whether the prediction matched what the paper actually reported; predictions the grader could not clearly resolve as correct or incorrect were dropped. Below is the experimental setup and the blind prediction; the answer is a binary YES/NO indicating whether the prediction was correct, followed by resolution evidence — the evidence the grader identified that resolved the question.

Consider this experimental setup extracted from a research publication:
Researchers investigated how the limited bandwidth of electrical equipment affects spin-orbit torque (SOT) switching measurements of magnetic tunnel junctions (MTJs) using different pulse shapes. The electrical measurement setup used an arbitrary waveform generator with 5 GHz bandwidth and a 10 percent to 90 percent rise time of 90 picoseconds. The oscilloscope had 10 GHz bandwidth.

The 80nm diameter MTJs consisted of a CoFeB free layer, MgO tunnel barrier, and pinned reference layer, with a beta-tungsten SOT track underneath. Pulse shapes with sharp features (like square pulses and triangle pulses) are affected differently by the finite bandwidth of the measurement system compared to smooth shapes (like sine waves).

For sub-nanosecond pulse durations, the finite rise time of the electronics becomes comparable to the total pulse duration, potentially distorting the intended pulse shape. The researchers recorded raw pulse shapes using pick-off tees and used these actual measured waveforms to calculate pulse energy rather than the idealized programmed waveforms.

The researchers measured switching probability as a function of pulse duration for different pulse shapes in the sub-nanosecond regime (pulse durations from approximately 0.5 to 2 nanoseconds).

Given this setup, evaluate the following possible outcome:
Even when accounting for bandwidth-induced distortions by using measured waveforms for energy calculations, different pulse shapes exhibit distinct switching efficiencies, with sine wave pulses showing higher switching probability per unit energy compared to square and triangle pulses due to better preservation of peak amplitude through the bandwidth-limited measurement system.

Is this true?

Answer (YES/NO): NO